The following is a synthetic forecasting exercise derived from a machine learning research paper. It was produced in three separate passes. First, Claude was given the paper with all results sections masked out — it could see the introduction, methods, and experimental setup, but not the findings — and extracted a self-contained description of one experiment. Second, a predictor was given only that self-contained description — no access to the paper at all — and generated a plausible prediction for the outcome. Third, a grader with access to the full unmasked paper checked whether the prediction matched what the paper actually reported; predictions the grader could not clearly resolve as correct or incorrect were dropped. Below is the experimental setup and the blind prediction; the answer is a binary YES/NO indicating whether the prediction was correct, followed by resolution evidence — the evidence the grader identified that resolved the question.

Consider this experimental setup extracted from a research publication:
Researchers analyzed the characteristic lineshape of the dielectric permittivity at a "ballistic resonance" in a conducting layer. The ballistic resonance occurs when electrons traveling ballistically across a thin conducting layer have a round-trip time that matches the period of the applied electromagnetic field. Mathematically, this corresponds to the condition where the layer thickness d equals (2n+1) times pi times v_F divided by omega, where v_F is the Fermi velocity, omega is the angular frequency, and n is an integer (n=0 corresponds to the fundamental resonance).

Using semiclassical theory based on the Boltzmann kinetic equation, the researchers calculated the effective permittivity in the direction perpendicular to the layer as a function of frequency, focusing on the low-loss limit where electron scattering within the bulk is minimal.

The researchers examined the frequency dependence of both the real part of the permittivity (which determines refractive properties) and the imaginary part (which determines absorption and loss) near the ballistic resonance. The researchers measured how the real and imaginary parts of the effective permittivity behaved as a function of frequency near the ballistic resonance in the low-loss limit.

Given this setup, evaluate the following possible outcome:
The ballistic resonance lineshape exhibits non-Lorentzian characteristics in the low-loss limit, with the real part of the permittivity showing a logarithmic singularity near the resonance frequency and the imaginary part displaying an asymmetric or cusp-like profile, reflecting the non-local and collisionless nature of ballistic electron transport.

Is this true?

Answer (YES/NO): YES